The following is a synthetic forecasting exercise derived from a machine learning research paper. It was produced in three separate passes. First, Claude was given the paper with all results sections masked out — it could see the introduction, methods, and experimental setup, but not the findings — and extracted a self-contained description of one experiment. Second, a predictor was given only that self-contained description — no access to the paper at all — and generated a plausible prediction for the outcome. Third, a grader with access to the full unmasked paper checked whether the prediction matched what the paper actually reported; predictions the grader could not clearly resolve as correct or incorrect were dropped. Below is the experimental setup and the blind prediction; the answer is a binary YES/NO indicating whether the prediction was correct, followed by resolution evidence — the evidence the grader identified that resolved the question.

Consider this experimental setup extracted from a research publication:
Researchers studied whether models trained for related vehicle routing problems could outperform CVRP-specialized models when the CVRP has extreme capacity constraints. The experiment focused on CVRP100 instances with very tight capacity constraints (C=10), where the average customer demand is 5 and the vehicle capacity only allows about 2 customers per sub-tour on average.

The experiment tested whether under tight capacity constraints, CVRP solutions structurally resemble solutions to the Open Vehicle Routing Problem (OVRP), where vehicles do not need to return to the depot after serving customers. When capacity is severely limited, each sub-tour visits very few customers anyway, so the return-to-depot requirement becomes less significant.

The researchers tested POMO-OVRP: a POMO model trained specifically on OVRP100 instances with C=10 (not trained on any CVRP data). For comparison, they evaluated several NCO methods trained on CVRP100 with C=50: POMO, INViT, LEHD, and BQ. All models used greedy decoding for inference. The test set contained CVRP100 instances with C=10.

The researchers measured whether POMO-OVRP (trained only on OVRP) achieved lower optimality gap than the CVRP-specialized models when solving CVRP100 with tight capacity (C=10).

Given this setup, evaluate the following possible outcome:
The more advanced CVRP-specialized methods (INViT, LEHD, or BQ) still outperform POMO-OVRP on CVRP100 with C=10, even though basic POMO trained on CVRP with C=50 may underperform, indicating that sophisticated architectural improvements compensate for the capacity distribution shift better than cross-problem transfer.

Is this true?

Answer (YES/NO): NO